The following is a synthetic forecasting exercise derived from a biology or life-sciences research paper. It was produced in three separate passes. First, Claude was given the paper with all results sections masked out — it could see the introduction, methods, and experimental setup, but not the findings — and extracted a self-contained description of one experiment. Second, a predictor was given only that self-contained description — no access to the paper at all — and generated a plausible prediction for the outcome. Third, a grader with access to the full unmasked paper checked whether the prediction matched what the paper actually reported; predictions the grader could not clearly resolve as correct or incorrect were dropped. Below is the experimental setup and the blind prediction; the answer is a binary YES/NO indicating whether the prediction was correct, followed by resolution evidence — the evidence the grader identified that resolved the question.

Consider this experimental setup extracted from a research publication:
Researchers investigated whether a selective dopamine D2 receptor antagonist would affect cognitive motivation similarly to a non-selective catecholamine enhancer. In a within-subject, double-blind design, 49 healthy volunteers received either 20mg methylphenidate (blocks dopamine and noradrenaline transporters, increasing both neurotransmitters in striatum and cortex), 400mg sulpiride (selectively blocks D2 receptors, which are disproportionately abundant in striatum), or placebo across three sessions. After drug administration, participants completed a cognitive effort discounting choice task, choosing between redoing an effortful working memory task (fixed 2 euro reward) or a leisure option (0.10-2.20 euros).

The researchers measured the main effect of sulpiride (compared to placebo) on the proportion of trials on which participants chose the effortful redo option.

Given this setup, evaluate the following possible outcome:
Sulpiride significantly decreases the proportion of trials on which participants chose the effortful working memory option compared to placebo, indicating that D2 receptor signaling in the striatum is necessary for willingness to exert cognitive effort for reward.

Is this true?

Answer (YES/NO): NO